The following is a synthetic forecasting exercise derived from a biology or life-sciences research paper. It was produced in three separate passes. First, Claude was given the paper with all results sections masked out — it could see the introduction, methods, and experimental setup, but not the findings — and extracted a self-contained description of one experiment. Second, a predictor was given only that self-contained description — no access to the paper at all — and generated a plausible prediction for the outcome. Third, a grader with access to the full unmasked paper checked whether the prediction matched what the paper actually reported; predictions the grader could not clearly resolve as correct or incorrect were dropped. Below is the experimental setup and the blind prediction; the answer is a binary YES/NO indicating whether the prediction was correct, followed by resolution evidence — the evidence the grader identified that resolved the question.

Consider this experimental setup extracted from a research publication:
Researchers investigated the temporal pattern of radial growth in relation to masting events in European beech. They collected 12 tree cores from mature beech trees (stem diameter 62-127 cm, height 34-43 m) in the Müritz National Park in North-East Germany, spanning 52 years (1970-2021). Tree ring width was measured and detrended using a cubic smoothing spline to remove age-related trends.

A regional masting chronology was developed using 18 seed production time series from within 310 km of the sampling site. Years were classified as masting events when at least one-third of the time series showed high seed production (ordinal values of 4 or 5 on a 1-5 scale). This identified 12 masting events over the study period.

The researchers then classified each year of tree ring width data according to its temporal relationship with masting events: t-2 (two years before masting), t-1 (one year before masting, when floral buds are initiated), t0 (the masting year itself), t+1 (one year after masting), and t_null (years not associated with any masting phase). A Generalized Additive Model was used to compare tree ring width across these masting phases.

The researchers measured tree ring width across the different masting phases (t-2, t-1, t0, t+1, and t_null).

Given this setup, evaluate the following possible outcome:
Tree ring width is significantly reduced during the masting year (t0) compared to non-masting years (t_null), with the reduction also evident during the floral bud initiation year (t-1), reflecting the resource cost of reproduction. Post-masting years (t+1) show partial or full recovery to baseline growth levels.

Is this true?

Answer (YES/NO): NO